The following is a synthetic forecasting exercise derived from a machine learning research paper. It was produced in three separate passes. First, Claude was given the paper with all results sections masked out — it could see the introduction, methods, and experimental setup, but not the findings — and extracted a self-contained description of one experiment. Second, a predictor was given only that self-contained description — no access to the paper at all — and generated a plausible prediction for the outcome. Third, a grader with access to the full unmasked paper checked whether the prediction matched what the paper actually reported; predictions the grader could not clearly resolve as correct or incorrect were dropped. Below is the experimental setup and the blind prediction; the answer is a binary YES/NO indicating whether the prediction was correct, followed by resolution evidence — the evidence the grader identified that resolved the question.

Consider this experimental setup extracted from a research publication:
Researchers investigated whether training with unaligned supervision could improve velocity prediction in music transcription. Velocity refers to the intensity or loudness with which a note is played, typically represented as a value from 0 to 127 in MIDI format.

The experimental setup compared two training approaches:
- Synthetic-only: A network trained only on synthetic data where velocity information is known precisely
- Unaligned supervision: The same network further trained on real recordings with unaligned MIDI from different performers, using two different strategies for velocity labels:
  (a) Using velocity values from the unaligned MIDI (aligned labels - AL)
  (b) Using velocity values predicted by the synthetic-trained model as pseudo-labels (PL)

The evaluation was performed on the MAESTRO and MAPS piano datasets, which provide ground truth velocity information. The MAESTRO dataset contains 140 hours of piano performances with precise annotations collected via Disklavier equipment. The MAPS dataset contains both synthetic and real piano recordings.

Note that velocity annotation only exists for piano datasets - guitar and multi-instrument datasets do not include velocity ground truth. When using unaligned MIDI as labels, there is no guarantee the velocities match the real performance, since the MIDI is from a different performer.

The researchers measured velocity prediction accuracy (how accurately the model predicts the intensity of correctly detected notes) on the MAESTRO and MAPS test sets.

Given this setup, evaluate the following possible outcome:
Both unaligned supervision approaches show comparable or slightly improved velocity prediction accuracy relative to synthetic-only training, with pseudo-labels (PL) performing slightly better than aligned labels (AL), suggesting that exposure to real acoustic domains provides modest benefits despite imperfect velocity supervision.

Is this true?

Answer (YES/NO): NO